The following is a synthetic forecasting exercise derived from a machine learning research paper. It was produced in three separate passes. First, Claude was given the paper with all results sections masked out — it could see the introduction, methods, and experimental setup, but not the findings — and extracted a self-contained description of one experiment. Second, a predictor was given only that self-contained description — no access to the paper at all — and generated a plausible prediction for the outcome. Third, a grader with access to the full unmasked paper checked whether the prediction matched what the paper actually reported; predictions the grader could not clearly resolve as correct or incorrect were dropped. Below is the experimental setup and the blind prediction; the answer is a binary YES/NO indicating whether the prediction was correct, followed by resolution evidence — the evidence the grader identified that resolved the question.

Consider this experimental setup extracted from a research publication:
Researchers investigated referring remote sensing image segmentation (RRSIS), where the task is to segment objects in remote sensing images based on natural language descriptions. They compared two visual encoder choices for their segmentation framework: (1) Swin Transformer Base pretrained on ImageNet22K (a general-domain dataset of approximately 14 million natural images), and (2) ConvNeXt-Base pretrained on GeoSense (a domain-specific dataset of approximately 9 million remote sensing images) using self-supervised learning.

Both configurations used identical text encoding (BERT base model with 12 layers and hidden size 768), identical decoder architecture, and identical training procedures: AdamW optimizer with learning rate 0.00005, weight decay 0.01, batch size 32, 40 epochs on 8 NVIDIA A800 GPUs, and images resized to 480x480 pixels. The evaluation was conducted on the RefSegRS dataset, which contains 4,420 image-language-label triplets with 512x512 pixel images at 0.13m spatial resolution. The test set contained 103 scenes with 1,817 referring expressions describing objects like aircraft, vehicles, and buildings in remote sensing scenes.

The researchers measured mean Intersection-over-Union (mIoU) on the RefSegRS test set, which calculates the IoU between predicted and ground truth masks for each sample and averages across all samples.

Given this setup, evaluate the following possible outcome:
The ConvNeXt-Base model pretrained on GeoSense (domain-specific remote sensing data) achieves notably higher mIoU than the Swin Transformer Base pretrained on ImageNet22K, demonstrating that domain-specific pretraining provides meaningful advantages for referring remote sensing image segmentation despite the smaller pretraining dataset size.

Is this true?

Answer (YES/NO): YES